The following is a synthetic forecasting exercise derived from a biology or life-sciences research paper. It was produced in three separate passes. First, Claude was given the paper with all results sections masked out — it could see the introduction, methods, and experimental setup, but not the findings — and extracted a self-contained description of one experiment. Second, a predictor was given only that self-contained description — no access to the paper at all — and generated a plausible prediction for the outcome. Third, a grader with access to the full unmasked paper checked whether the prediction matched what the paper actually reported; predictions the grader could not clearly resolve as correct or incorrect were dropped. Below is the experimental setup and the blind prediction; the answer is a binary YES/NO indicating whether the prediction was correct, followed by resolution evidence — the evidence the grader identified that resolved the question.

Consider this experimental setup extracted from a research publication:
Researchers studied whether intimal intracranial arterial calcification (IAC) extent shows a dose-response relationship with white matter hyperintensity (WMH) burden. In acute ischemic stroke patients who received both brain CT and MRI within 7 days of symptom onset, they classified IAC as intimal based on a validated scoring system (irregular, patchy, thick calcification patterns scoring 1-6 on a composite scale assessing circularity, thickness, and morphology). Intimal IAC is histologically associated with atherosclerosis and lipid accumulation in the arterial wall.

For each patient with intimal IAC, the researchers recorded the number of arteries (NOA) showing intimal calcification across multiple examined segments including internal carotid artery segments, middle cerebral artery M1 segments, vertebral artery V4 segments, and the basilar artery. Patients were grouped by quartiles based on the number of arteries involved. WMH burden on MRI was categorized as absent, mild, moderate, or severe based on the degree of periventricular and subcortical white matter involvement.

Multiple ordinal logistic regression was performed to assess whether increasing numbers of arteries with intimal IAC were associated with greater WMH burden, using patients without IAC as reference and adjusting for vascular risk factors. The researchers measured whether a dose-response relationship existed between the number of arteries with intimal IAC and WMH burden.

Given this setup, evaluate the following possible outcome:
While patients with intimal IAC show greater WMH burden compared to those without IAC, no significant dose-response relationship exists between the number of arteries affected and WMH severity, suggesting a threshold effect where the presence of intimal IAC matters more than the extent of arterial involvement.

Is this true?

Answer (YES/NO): NO